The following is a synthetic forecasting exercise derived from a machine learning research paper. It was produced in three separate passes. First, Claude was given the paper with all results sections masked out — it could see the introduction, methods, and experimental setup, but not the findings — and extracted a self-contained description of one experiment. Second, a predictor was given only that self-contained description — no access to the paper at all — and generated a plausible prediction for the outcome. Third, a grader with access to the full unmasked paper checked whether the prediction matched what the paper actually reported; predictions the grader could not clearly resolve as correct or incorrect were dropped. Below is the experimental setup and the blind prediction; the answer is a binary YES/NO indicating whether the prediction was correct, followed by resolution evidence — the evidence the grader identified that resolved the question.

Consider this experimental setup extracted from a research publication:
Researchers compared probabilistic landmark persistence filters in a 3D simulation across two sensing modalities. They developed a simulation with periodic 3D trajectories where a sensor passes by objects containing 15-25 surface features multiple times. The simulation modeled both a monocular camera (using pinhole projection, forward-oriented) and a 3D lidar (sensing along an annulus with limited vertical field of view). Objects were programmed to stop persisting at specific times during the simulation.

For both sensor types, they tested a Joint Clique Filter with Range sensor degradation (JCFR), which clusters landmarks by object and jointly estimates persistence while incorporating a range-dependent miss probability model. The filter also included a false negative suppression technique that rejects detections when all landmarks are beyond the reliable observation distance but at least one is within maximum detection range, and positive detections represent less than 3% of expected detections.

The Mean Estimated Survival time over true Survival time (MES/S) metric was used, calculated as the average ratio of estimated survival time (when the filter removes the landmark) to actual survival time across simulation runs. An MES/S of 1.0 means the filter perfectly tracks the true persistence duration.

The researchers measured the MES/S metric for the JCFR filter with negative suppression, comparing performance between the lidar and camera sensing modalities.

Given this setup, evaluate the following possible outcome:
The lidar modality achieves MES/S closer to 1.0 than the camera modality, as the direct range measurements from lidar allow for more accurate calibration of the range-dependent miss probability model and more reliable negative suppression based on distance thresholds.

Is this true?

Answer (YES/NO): YES